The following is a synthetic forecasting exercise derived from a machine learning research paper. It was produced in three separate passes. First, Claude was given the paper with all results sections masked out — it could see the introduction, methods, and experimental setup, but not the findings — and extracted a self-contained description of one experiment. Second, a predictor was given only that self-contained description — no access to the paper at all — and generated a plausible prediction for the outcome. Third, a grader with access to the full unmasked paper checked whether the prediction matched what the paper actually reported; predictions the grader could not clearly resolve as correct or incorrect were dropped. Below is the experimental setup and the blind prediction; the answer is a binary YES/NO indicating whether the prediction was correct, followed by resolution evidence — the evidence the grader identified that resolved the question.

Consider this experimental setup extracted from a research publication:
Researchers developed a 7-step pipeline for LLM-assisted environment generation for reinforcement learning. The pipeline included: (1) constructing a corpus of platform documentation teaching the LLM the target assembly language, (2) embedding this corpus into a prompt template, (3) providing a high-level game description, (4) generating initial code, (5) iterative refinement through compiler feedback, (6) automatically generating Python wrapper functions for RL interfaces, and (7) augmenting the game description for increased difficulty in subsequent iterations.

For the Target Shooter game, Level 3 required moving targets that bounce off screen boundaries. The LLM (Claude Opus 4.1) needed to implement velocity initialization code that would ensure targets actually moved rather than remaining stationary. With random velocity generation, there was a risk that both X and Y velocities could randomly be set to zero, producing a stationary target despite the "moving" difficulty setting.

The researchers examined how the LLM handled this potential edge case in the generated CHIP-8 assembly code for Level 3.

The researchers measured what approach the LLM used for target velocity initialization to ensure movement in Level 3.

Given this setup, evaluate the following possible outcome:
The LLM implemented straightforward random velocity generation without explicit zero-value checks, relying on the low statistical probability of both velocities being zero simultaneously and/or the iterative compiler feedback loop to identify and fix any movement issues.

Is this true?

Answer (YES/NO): NO